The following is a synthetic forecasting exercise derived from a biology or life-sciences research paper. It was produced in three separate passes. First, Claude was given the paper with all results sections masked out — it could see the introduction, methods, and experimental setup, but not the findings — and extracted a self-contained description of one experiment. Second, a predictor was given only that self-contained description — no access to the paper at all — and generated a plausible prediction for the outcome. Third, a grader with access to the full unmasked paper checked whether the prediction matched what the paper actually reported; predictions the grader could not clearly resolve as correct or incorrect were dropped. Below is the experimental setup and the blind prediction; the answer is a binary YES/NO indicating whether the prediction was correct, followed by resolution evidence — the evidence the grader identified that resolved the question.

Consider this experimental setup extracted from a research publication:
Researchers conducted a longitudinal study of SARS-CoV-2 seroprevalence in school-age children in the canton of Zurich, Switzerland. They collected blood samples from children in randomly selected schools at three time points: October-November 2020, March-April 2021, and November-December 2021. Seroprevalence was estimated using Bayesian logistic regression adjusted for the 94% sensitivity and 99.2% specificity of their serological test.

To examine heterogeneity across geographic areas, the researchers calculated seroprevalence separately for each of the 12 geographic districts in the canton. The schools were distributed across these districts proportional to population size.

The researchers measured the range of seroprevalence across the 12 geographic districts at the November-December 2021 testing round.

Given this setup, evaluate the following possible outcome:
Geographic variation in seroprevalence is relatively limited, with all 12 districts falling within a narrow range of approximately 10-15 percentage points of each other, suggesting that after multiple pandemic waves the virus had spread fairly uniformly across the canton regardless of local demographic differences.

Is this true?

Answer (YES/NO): NO